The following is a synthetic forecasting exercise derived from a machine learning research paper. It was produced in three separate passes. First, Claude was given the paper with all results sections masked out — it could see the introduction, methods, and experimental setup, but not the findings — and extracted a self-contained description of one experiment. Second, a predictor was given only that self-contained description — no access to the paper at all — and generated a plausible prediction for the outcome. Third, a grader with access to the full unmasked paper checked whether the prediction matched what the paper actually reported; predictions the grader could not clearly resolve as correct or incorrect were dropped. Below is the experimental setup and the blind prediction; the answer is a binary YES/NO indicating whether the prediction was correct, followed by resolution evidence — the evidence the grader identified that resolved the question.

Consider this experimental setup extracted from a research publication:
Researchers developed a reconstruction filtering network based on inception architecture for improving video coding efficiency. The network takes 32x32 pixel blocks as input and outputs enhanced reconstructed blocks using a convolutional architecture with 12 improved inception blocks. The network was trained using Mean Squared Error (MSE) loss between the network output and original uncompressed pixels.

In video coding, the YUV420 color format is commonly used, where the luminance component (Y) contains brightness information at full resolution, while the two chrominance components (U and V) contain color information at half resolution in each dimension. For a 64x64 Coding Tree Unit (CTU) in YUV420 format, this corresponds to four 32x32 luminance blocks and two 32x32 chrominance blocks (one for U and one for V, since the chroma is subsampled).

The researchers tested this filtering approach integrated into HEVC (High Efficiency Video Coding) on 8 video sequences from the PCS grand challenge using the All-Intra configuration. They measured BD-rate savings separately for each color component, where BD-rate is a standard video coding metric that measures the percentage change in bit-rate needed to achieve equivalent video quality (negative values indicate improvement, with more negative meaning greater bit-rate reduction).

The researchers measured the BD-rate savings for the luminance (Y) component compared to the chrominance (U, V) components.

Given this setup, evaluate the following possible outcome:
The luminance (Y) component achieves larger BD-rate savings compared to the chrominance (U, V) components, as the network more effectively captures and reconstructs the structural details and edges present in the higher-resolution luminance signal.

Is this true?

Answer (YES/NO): NO